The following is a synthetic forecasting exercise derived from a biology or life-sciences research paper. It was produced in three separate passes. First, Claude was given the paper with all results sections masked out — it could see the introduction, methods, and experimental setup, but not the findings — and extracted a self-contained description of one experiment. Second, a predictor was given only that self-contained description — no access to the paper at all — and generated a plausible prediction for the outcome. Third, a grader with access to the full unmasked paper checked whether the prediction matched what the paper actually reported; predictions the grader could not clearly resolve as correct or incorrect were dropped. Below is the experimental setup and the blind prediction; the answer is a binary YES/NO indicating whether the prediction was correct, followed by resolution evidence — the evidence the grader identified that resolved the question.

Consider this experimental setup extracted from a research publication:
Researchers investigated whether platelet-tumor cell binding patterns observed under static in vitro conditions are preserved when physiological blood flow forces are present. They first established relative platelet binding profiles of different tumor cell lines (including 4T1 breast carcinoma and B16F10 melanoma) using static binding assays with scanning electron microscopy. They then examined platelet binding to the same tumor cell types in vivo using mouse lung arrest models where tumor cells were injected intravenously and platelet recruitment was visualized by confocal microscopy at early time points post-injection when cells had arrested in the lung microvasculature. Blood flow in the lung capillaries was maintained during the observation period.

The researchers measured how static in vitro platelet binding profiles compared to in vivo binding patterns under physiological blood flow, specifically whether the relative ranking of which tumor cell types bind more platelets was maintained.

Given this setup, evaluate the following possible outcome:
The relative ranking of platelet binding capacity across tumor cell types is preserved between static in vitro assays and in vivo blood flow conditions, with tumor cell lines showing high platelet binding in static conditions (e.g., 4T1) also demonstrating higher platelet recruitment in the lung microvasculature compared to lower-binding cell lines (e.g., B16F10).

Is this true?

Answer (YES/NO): YES